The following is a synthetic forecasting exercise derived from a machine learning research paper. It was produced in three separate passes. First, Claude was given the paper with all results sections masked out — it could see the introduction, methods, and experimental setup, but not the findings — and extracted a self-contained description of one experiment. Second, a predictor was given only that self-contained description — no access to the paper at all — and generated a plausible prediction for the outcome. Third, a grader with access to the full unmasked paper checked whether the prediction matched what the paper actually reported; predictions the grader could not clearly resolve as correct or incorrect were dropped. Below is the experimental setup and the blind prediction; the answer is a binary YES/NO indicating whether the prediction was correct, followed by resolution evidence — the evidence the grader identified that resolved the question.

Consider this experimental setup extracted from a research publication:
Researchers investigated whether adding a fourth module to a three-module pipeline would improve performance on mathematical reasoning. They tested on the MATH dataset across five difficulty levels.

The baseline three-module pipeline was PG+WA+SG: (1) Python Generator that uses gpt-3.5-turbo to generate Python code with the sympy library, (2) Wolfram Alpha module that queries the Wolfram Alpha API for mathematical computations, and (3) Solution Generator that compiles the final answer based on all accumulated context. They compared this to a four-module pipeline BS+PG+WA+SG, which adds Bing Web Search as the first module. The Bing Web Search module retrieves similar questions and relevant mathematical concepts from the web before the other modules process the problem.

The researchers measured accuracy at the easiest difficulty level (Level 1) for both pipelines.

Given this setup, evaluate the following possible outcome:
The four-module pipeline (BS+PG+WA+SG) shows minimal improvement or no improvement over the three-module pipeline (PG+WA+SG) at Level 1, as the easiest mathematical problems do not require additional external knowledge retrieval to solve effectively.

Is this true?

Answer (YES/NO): YES